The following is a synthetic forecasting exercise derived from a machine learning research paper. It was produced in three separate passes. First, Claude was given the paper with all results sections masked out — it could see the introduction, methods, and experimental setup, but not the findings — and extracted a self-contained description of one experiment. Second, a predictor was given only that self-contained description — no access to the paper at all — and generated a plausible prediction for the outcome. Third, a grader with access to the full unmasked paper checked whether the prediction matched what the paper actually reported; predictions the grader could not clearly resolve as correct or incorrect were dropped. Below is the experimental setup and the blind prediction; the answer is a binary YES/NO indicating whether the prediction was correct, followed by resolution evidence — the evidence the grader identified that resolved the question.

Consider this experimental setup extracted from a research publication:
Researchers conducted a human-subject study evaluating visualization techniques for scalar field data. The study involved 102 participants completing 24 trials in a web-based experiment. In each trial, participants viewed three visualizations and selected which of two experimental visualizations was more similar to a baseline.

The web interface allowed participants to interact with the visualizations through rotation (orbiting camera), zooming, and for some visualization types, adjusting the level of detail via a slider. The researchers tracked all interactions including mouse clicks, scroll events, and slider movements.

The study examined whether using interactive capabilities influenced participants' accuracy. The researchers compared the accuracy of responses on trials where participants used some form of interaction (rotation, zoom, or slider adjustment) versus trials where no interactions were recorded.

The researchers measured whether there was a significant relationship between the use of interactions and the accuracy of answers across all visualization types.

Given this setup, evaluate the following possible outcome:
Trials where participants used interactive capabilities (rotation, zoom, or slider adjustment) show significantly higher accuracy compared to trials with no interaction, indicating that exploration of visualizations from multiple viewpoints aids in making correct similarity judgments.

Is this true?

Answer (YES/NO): NO